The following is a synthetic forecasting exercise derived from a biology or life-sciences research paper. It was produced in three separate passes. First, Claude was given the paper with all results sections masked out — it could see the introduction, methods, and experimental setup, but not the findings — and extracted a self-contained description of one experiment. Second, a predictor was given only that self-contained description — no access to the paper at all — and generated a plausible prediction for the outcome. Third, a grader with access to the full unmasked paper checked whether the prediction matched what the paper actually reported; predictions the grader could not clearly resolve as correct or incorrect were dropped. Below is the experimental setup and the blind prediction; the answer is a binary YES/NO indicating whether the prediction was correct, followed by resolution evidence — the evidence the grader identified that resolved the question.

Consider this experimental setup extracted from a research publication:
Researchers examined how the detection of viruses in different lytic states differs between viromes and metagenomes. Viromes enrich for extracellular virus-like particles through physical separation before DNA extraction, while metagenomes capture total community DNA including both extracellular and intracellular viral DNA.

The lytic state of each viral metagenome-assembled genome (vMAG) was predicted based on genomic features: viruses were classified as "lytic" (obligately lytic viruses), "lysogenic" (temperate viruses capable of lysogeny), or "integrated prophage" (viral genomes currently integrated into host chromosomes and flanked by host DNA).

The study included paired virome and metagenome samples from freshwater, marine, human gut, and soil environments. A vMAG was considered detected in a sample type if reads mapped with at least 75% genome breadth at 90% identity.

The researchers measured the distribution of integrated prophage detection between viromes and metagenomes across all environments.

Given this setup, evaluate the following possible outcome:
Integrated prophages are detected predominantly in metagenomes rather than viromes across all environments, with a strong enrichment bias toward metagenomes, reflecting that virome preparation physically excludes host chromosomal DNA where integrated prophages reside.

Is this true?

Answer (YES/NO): NO